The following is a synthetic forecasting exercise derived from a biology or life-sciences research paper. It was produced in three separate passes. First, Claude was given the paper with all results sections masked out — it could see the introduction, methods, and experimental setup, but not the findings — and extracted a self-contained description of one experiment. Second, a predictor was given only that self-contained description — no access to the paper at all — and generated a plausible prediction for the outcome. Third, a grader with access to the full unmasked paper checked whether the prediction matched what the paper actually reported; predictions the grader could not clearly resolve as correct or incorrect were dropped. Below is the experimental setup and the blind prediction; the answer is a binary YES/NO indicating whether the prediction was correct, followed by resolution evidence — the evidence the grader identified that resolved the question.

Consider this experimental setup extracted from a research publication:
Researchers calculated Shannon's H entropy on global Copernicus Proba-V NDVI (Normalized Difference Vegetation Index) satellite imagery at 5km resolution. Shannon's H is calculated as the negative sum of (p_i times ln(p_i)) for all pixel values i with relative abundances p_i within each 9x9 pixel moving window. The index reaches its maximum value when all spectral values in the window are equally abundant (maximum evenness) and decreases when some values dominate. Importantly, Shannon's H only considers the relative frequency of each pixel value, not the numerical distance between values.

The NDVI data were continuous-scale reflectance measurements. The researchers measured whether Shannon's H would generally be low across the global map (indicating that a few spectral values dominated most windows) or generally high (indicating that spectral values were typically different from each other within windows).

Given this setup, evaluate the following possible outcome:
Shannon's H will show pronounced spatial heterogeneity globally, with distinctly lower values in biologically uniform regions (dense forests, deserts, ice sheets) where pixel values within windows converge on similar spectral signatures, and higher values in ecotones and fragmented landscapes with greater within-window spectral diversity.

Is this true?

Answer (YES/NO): NO